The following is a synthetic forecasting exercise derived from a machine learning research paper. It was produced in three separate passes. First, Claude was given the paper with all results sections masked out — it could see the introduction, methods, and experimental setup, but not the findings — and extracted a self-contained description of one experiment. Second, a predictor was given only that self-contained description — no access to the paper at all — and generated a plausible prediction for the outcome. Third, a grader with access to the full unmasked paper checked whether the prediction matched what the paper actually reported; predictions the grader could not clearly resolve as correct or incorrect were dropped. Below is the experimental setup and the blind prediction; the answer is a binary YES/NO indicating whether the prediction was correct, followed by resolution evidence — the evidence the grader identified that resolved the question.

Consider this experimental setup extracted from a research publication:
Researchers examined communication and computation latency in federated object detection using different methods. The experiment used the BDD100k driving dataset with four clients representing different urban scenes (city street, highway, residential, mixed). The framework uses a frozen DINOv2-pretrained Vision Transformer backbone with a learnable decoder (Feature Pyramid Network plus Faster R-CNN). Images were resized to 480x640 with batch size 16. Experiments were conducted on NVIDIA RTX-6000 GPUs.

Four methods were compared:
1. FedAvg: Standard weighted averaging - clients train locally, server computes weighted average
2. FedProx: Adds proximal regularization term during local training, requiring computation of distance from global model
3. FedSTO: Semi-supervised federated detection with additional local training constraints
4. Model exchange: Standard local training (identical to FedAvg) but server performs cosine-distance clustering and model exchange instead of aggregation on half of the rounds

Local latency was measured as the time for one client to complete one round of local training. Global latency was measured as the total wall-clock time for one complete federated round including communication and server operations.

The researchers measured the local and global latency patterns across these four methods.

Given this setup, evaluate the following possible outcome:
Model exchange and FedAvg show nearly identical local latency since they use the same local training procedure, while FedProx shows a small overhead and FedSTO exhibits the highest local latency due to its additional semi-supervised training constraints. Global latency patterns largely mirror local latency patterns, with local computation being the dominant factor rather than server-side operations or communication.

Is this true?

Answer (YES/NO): NO